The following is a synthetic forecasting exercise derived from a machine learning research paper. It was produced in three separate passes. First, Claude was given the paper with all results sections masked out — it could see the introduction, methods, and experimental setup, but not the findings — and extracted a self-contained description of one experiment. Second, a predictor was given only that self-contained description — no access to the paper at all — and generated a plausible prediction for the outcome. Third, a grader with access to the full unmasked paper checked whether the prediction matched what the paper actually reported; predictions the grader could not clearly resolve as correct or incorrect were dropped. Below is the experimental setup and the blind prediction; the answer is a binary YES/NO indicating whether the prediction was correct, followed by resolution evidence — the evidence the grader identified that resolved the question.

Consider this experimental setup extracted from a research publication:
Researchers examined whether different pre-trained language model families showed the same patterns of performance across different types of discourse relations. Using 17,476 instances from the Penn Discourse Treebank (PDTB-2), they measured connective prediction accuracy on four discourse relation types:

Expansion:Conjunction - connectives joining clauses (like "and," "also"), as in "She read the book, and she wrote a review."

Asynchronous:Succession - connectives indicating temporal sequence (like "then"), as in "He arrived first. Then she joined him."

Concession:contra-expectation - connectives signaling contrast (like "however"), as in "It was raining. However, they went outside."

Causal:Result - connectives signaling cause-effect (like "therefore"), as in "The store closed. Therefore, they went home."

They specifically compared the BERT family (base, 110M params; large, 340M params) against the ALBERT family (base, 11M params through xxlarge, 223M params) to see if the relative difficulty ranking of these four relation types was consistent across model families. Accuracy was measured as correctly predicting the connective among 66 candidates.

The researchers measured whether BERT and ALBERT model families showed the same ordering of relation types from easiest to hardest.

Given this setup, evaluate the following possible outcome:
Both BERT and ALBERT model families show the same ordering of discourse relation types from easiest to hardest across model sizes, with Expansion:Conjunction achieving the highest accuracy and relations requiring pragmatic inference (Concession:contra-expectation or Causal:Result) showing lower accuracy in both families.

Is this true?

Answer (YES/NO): NO